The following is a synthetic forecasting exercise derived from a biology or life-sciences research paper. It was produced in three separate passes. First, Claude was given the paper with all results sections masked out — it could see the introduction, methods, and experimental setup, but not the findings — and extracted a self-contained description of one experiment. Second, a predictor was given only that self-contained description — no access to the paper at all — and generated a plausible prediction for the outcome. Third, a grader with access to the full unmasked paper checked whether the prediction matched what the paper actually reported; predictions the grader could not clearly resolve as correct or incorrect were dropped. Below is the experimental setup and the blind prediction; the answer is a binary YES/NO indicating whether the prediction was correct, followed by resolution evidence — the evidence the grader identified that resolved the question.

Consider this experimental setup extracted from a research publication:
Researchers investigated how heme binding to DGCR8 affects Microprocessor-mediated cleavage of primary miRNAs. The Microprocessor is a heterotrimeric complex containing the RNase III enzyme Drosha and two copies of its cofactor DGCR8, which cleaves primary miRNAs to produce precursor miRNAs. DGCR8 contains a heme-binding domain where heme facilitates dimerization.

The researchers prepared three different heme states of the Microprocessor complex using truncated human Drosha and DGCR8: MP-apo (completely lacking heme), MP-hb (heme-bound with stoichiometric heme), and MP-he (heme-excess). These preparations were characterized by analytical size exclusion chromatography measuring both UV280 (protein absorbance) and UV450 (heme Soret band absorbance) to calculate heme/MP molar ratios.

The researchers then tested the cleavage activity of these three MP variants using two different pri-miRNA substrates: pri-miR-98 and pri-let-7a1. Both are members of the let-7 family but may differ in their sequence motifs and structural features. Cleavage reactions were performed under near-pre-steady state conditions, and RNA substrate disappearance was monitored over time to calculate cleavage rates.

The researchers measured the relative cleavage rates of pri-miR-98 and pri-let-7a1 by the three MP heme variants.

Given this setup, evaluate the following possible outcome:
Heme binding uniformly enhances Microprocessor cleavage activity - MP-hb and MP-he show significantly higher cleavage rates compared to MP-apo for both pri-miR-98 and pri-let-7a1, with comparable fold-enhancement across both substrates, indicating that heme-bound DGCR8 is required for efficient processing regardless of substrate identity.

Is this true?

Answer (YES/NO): NO